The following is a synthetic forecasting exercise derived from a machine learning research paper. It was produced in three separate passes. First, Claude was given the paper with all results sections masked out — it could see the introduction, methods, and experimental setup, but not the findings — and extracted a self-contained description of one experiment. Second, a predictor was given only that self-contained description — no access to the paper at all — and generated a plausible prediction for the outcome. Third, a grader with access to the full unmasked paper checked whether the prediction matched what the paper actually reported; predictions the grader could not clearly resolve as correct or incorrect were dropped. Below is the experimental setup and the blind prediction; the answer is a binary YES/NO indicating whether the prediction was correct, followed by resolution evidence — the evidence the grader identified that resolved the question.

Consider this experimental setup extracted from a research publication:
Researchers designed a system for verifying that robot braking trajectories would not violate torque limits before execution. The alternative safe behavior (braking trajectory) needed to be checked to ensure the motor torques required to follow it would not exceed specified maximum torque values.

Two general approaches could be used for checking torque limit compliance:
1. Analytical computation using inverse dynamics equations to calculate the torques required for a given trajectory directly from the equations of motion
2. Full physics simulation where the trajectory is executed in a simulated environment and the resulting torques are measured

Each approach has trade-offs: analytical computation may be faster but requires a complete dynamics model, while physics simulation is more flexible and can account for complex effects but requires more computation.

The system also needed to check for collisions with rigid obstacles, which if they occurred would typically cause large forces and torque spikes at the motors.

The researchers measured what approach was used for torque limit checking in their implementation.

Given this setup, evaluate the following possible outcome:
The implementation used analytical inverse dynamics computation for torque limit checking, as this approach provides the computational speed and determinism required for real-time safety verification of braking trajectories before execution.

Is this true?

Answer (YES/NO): NO